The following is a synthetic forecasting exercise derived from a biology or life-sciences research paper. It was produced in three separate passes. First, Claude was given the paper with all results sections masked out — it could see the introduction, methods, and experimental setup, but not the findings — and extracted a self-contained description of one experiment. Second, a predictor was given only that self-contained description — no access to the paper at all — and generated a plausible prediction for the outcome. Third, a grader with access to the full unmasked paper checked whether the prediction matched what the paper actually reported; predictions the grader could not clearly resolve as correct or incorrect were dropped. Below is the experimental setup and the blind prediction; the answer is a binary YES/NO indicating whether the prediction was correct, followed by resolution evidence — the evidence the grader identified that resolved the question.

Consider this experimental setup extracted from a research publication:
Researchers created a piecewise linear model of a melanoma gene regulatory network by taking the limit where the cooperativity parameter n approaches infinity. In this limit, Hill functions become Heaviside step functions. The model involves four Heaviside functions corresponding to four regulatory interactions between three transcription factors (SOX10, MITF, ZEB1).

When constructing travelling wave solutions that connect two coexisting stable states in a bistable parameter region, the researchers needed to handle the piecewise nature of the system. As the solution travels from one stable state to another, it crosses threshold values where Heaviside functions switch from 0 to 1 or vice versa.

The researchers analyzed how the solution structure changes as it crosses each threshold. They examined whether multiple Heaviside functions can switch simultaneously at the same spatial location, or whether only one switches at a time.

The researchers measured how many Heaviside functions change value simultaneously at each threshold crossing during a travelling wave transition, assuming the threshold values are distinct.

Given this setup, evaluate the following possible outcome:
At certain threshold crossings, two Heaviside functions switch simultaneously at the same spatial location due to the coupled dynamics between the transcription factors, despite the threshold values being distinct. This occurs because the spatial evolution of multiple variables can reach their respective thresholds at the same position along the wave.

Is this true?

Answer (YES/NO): NO